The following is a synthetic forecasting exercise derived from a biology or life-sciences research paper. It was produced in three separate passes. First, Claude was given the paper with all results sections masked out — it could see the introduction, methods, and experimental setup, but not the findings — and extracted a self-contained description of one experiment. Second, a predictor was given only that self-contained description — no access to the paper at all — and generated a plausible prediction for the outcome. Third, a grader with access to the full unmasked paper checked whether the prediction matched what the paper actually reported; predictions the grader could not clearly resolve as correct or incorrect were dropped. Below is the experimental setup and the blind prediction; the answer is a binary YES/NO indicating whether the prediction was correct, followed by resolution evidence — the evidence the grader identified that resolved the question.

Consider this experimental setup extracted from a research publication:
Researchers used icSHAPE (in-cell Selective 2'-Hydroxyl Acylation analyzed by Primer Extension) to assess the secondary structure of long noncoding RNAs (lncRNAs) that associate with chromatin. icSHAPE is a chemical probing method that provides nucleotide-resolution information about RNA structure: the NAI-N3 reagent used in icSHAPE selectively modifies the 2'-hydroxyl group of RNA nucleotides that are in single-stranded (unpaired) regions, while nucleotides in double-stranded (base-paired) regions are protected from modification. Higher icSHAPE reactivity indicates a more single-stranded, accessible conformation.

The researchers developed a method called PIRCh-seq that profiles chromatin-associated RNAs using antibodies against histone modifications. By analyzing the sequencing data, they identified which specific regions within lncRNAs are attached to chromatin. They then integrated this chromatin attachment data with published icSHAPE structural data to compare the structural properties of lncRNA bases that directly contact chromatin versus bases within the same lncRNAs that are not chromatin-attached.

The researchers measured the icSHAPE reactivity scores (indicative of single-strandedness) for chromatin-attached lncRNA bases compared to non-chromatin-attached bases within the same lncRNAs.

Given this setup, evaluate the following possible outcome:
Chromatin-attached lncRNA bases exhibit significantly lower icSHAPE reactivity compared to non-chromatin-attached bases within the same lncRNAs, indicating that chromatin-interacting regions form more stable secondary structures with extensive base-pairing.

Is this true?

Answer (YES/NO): NO